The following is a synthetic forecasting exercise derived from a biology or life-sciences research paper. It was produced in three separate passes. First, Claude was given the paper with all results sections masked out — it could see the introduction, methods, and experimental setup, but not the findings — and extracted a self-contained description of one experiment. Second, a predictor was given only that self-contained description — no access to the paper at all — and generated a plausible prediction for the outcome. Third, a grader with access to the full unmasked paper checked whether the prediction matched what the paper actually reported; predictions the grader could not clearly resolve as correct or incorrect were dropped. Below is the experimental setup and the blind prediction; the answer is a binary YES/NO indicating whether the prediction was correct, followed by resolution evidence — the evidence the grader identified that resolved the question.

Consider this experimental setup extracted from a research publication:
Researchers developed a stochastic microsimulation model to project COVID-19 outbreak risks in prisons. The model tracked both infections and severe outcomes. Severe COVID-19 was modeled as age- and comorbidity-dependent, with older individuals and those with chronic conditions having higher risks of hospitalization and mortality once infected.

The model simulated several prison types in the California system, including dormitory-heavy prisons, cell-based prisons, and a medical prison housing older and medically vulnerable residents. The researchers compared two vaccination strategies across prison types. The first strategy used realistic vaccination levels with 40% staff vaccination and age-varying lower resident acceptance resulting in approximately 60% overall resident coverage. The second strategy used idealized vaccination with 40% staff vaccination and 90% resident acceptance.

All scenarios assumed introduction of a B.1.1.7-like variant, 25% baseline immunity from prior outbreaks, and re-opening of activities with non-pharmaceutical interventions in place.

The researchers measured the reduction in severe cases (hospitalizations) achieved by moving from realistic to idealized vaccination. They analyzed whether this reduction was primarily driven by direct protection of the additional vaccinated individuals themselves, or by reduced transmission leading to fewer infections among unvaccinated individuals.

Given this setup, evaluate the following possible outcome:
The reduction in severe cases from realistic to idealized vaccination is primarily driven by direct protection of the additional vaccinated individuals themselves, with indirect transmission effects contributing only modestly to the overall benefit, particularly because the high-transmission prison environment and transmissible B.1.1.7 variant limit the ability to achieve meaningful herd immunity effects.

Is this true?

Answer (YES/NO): YES